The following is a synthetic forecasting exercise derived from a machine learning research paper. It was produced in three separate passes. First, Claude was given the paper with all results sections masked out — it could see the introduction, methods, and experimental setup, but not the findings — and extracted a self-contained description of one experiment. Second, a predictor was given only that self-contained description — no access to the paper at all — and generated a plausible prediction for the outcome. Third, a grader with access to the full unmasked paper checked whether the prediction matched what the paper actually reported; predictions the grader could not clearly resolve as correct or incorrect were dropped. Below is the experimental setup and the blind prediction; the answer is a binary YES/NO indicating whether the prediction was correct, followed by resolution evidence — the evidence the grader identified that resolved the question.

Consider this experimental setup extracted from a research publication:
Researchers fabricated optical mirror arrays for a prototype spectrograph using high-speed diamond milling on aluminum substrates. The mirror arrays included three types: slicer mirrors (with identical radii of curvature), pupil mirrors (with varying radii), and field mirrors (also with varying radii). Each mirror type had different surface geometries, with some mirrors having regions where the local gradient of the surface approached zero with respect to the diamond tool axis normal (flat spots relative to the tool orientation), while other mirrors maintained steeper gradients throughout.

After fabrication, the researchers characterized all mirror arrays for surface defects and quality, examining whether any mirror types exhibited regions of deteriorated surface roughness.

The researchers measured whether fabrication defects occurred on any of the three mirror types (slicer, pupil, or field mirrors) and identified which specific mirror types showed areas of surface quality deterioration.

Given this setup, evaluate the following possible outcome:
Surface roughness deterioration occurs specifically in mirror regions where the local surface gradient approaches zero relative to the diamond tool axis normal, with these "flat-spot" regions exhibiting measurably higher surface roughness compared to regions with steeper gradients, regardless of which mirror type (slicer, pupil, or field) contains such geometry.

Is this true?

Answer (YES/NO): YES